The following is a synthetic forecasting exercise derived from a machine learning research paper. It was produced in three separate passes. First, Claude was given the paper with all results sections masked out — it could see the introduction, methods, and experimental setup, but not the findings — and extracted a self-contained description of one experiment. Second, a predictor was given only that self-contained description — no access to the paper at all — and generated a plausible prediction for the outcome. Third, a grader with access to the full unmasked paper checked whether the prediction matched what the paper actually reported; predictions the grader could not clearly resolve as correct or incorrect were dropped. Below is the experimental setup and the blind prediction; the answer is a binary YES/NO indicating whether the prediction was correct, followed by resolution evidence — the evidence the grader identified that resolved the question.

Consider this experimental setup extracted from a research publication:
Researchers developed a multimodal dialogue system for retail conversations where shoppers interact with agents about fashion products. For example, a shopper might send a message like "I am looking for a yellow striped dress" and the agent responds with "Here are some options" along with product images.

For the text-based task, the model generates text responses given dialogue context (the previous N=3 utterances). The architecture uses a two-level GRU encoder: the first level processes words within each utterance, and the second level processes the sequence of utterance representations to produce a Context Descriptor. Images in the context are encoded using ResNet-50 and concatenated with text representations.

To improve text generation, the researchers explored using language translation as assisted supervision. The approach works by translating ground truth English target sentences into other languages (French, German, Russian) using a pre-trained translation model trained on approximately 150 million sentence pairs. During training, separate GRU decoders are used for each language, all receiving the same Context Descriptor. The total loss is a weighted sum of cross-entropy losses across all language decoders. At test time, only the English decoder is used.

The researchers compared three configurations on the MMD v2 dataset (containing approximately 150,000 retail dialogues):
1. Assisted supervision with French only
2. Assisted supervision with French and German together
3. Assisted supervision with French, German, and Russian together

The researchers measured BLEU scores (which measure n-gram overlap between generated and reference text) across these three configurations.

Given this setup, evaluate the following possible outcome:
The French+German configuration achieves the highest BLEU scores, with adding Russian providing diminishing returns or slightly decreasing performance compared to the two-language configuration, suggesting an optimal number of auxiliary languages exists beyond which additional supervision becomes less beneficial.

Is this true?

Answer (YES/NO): NO